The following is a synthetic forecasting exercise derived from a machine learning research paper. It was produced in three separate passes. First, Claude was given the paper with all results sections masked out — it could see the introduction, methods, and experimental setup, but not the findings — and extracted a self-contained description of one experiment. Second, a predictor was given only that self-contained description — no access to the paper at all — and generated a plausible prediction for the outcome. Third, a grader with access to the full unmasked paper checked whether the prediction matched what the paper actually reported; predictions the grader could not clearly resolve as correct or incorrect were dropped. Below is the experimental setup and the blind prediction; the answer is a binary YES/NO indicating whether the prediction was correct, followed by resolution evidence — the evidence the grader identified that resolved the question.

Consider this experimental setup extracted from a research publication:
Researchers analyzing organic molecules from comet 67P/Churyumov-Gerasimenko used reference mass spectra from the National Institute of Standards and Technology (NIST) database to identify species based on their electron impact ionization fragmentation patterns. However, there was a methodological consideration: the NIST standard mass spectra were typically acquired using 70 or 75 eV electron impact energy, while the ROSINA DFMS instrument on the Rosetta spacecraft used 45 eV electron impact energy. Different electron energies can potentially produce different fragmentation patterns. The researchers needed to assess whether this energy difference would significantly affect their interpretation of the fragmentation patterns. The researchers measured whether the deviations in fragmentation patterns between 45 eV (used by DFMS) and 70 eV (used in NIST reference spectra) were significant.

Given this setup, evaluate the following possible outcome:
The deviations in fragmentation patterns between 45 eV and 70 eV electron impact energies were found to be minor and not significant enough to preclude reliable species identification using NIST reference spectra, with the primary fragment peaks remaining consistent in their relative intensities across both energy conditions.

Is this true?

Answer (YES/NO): NO